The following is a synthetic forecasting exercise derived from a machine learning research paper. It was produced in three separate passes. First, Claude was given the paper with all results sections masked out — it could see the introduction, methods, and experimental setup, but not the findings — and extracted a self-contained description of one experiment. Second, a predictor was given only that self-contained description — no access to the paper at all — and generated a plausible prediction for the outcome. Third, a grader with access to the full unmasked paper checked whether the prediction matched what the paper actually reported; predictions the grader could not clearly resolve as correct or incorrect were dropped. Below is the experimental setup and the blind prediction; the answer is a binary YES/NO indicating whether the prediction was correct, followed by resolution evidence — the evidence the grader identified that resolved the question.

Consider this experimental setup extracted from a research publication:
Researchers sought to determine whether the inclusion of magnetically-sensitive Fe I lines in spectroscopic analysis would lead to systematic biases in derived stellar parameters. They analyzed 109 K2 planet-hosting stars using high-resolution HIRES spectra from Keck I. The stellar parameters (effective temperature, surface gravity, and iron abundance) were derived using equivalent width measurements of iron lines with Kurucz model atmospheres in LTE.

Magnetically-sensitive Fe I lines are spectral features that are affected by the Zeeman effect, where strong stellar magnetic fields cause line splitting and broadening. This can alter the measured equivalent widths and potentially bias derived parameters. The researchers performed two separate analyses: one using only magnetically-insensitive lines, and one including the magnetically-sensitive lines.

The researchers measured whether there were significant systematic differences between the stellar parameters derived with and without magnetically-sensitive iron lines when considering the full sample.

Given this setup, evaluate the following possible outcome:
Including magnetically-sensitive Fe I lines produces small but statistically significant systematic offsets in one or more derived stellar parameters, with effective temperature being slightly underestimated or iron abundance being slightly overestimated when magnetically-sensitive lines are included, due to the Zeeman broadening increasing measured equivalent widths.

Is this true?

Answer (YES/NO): NO